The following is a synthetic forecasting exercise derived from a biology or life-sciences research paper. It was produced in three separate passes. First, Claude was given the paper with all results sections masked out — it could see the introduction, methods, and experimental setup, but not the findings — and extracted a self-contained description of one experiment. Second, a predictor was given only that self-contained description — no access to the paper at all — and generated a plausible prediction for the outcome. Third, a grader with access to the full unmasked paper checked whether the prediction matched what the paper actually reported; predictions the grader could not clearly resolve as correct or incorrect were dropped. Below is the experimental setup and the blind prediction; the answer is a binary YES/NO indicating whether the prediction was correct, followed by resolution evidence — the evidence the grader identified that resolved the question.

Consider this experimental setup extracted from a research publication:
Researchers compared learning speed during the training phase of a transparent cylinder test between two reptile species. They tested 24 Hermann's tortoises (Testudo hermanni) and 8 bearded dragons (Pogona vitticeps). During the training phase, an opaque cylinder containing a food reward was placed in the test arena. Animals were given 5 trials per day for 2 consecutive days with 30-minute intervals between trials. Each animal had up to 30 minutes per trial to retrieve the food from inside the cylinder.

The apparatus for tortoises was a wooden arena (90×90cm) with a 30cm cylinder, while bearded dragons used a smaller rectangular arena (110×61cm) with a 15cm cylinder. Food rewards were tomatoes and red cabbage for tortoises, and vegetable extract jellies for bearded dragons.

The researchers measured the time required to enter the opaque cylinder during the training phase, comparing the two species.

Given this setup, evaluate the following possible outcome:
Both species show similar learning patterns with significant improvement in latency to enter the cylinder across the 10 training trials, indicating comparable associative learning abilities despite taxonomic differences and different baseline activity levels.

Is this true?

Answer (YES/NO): NO